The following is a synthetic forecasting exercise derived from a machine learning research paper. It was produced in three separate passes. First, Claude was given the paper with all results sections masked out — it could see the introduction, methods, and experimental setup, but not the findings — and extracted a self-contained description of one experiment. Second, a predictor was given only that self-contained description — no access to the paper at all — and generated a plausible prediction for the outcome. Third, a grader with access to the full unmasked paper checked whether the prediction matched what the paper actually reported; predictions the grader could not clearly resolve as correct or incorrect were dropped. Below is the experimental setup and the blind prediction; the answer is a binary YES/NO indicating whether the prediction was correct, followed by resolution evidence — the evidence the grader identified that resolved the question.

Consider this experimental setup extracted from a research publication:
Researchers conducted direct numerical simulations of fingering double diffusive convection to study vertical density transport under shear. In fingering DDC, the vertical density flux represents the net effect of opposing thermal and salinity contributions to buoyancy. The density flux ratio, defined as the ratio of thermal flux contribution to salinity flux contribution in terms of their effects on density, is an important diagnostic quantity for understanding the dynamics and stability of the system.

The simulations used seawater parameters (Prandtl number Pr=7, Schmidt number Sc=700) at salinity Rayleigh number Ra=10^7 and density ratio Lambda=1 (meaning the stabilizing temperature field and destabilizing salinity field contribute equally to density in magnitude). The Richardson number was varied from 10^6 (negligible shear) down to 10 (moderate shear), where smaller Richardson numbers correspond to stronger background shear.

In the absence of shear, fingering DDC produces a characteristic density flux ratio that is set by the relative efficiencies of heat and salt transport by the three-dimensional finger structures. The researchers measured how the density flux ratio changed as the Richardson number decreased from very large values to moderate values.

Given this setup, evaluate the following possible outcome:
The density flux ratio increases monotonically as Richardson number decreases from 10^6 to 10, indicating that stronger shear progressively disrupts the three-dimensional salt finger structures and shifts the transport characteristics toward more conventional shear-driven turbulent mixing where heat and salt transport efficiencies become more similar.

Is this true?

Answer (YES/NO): NO